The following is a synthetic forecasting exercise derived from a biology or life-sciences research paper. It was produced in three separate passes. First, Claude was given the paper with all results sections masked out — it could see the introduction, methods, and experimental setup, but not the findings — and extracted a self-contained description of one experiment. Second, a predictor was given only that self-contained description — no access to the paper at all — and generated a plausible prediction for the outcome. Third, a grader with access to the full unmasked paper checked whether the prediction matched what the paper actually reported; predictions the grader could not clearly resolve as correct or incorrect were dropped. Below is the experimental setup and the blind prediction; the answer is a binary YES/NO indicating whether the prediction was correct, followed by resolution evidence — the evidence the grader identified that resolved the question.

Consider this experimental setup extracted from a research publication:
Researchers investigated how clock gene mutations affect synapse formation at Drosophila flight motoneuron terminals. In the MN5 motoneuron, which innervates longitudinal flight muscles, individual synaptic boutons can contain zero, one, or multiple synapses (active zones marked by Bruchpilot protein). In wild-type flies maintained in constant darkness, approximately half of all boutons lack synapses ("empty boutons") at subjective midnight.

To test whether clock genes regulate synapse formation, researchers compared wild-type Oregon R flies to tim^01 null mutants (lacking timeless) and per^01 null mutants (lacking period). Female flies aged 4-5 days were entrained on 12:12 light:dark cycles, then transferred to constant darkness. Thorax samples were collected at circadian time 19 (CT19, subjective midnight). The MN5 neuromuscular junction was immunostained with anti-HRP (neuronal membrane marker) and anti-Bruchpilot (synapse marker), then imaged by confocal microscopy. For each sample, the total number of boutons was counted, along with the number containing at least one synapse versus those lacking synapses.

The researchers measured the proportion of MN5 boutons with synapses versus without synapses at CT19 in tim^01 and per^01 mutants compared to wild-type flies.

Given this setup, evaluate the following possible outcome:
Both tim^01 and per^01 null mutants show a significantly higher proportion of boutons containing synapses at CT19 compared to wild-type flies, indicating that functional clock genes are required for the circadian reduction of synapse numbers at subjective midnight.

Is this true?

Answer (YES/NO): YES